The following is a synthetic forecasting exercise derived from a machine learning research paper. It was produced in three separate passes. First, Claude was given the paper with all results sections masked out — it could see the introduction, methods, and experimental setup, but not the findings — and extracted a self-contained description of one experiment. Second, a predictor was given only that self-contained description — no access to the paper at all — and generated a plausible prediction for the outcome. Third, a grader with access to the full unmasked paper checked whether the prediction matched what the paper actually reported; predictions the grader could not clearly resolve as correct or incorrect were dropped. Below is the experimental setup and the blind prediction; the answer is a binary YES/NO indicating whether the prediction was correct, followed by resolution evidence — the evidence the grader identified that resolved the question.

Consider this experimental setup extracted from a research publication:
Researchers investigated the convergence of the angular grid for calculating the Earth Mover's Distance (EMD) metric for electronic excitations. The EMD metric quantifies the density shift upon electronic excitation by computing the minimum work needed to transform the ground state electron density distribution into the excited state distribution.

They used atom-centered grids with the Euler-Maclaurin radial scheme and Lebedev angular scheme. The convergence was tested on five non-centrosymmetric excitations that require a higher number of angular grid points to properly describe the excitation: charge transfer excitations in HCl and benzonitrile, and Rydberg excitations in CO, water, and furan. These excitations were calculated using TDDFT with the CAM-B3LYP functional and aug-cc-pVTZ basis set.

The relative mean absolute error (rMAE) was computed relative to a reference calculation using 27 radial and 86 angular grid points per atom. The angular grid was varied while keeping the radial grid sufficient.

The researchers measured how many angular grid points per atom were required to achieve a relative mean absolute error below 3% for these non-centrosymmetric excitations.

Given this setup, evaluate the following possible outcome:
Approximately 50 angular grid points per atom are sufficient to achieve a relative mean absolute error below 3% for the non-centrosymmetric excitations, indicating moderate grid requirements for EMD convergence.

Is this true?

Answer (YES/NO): NO